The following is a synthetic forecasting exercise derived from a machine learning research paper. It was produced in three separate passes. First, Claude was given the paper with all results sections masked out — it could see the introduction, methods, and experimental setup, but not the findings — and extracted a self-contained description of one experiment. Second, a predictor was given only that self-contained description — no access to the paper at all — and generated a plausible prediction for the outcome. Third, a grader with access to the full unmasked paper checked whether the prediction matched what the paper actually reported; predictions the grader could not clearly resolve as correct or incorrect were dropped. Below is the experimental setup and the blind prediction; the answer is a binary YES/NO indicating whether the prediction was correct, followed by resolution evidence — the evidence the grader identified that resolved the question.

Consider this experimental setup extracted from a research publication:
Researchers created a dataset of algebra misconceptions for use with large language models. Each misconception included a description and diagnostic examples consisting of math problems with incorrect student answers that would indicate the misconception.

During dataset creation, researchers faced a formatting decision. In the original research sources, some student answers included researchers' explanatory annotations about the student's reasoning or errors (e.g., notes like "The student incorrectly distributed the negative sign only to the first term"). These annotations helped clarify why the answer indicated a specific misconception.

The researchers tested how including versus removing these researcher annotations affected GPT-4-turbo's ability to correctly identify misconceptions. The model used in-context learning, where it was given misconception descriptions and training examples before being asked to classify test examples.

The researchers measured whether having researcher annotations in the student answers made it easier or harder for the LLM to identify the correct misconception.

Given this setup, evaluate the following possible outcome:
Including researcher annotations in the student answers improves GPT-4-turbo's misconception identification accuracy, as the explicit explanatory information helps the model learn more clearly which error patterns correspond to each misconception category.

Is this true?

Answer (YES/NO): YES